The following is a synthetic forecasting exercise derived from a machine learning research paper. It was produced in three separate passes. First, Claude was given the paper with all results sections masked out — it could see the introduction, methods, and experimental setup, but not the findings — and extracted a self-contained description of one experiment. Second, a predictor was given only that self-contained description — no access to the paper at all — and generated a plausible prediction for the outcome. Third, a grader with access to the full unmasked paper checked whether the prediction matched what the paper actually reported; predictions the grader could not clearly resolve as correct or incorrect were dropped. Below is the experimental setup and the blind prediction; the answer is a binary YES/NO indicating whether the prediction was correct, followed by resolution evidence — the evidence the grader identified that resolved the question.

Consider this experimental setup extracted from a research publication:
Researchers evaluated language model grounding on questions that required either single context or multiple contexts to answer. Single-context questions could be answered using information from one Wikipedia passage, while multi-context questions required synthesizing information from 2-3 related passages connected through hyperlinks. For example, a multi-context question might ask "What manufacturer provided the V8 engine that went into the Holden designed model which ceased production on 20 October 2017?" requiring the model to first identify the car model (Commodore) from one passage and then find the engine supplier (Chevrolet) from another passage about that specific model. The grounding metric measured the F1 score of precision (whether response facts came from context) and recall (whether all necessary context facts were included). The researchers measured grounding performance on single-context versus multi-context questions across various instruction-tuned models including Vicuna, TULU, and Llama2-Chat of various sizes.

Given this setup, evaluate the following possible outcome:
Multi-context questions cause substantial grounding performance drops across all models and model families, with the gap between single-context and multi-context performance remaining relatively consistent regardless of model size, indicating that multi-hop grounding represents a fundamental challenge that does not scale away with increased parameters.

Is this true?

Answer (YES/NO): NO